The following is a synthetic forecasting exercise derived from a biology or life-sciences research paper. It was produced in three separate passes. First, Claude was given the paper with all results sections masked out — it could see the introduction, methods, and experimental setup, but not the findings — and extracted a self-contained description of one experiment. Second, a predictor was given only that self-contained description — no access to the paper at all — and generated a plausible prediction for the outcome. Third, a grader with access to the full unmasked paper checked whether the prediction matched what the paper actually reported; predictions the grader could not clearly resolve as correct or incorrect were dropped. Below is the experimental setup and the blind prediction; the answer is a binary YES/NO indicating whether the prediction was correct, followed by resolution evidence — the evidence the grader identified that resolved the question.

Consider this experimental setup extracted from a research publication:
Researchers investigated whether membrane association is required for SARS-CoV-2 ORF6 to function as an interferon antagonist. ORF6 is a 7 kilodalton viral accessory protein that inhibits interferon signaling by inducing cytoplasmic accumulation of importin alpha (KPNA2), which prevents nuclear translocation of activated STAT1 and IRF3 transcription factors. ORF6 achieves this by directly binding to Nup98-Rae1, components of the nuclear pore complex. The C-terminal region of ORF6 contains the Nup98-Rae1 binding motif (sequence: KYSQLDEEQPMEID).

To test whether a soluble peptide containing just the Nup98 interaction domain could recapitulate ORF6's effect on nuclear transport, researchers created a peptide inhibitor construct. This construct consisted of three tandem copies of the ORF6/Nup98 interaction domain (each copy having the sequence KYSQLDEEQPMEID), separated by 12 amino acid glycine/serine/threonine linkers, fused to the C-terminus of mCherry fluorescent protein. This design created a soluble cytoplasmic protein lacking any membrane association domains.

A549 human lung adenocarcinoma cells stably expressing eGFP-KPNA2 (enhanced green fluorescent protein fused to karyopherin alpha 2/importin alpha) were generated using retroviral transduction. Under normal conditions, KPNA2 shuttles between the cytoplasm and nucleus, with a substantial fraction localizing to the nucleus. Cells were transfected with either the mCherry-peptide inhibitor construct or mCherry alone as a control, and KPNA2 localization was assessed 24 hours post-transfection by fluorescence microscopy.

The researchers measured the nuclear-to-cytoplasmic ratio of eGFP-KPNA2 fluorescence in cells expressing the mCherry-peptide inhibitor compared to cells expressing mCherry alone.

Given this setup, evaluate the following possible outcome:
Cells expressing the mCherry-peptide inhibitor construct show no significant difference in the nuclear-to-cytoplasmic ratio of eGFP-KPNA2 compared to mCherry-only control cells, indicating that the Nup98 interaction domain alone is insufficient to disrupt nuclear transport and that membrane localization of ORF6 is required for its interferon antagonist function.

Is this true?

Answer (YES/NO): NO